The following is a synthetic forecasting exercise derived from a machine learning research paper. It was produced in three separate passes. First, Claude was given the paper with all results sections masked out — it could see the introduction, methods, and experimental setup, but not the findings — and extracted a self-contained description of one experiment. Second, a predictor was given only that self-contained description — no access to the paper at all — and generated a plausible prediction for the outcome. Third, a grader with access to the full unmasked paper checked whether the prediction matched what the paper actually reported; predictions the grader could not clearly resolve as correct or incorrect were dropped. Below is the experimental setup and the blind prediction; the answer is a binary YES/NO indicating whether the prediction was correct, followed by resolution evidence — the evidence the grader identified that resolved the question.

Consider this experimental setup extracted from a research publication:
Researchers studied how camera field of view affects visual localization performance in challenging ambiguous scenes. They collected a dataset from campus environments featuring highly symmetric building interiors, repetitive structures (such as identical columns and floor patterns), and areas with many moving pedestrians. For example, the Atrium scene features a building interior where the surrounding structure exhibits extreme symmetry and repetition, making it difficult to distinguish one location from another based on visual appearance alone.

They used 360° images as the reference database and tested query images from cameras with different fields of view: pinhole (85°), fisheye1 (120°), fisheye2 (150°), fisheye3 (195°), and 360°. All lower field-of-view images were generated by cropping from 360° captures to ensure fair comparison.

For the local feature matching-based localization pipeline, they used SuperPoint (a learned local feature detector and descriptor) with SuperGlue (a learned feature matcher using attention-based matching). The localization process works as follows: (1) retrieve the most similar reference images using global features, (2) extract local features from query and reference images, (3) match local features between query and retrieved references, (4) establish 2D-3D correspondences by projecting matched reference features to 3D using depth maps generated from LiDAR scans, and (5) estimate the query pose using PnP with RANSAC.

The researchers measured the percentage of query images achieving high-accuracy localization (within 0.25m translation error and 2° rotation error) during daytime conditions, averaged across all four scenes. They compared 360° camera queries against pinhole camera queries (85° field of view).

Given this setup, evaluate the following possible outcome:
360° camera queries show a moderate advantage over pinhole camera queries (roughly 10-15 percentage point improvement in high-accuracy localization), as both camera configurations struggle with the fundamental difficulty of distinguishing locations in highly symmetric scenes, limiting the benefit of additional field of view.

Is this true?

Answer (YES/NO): NO